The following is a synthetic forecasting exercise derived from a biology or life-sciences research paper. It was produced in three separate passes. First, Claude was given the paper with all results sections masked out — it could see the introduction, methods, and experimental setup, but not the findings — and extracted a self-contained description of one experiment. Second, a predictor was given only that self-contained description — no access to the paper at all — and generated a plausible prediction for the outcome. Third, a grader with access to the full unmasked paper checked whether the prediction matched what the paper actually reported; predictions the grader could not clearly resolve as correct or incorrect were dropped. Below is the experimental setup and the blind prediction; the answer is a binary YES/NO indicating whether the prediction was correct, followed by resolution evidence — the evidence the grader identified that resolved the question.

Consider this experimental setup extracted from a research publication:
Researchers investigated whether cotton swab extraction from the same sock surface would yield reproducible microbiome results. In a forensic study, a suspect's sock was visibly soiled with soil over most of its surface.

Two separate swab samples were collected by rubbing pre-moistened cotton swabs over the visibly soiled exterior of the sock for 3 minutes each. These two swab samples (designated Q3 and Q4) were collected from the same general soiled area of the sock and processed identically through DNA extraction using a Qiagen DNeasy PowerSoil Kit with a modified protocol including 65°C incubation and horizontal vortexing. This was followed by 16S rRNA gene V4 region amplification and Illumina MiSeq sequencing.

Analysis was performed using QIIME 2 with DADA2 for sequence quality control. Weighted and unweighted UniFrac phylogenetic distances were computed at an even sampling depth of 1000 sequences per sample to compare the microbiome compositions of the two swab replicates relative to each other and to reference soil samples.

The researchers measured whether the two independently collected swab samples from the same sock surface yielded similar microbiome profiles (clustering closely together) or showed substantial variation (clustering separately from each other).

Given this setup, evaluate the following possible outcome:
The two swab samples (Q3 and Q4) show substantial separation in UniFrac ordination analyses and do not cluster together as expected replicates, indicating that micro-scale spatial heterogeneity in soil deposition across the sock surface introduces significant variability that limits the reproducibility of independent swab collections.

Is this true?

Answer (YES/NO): NO